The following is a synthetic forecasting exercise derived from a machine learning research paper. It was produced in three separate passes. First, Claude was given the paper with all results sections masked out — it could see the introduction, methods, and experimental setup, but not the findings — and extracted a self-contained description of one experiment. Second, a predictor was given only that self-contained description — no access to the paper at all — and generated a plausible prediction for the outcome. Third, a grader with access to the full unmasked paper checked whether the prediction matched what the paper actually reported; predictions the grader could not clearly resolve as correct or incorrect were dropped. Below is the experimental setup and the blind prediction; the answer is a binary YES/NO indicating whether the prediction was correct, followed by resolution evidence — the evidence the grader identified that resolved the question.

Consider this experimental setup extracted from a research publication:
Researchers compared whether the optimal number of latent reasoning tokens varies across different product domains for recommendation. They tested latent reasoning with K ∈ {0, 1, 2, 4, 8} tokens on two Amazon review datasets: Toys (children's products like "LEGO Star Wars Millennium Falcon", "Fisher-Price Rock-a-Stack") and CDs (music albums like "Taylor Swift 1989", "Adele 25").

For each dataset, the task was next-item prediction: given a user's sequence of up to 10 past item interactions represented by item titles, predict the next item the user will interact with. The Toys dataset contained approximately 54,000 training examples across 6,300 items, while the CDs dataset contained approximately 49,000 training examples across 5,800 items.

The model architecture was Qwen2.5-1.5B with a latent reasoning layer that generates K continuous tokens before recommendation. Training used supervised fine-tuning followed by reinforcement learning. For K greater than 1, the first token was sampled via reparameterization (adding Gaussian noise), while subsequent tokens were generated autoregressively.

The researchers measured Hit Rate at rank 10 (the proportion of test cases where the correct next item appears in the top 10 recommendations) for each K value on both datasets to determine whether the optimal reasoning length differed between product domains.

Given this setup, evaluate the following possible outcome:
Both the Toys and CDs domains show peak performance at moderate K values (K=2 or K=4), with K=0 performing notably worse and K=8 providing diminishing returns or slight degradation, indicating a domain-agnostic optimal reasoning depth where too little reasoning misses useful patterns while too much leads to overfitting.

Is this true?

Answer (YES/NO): NO